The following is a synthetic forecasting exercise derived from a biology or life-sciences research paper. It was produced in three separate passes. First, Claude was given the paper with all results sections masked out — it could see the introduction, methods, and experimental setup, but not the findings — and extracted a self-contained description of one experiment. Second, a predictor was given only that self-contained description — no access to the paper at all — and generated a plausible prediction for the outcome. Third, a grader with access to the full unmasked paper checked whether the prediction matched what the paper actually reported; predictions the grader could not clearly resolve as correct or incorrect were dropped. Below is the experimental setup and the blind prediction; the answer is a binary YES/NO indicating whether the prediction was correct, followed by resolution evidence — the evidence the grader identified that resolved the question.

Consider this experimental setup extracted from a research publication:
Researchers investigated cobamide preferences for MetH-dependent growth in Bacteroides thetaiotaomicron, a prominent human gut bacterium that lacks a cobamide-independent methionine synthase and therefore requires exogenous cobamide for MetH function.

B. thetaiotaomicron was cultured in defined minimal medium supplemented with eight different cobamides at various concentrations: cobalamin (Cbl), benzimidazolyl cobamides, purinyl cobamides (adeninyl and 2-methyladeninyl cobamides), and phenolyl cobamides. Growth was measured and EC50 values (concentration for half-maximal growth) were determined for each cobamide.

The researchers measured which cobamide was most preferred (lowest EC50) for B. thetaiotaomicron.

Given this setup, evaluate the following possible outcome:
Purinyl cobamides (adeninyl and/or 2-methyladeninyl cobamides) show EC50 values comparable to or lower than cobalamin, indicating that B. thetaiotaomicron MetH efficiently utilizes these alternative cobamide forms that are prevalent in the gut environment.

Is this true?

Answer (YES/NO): NO